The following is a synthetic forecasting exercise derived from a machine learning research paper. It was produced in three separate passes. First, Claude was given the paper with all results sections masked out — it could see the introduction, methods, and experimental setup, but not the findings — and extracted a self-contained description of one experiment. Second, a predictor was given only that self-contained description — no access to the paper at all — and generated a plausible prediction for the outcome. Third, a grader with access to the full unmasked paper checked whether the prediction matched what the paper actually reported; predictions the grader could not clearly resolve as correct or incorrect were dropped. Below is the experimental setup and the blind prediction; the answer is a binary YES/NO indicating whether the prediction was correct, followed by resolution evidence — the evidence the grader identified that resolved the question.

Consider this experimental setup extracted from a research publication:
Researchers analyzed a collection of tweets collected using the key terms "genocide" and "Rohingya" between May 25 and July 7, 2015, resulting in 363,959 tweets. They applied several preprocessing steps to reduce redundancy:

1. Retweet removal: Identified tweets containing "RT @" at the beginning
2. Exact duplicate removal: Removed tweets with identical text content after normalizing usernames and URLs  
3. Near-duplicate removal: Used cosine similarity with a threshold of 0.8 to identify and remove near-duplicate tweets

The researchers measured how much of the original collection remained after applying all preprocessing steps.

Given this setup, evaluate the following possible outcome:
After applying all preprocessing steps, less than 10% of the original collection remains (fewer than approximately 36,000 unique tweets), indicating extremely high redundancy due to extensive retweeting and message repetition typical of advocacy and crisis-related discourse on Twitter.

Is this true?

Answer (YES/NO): NO